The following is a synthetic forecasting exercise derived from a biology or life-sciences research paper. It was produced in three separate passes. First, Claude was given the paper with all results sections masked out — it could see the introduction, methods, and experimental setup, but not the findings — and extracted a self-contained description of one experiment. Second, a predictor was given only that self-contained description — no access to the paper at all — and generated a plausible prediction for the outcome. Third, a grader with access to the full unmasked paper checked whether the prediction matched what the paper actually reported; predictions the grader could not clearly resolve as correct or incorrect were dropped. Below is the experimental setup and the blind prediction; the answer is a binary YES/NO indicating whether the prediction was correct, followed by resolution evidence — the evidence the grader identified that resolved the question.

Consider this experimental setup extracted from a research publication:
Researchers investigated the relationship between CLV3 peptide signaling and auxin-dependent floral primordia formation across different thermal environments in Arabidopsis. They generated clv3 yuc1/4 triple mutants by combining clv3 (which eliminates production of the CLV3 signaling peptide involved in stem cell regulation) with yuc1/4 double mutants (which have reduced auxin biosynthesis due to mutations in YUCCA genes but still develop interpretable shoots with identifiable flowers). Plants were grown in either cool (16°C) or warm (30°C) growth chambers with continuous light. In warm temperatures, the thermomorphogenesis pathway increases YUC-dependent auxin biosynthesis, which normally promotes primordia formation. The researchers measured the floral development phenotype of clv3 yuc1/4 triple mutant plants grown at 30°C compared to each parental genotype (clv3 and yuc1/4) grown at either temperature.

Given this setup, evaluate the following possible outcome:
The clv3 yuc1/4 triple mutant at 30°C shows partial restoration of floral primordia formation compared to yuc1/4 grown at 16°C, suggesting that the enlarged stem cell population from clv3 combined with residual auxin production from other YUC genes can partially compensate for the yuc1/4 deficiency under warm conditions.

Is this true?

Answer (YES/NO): NO